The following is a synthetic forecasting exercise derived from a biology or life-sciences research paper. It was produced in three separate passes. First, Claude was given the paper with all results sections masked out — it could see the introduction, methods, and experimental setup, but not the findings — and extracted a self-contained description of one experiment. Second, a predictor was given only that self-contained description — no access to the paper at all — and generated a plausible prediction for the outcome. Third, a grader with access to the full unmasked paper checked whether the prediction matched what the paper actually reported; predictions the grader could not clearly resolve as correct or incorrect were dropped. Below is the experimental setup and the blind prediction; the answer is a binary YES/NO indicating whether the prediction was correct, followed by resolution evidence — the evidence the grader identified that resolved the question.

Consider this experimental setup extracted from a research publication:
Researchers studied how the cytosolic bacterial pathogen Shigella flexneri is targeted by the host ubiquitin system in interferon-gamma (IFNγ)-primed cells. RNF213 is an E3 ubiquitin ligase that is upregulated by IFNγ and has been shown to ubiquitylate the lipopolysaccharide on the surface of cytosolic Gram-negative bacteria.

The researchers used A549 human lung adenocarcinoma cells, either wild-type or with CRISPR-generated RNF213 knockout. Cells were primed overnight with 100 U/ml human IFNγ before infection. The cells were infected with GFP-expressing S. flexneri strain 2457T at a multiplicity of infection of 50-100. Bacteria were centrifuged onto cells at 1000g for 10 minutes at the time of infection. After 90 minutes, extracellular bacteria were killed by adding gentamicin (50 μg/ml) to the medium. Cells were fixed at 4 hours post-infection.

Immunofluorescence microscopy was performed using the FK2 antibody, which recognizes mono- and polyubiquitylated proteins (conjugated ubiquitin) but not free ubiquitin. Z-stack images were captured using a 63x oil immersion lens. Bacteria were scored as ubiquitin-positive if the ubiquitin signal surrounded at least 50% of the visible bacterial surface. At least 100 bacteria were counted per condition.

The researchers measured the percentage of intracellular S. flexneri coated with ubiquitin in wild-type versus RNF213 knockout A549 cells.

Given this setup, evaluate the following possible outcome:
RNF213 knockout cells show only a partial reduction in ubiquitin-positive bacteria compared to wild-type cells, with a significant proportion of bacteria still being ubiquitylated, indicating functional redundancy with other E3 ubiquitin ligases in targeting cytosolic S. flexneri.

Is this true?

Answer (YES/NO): NO